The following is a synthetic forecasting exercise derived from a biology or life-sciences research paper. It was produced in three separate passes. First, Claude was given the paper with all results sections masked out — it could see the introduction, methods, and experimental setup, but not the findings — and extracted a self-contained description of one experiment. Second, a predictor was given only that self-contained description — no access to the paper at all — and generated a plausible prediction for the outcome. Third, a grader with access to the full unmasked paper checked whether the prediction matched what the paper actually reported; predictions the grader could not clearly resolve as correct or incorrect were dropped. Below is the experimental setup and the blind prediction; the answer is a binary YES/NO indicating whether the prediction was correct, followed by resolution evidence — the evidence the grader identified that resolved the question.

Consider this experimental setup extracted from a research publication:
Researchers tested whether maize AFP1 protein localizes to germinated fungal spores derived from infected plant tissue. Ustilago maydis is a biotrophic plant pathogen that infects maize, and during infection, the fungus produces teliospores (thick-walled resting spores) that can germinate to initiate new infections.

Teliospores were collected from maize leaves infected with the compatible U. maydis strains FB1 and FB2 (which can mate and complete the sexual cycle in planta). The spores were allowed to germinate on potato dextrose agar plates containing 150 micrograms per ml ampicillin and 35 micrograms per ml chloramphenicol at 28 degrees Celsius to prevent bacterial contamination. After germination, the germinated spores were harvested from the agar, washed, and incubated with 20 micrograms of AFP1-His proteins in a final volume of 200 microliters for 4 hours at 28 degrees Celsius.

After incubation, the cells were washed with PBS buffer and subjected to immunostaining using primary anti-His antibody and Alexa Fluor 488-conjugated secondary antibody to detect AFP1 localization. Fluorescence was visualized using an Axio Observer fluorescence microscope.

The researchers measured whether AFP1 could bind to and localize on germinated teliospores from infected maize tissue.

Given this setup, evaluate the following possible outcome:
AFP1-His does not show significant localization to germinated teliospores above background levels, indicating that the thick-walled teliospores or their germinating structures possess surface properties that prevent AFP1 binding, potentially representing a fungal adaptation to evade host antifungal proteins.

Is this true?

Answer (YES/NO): NO